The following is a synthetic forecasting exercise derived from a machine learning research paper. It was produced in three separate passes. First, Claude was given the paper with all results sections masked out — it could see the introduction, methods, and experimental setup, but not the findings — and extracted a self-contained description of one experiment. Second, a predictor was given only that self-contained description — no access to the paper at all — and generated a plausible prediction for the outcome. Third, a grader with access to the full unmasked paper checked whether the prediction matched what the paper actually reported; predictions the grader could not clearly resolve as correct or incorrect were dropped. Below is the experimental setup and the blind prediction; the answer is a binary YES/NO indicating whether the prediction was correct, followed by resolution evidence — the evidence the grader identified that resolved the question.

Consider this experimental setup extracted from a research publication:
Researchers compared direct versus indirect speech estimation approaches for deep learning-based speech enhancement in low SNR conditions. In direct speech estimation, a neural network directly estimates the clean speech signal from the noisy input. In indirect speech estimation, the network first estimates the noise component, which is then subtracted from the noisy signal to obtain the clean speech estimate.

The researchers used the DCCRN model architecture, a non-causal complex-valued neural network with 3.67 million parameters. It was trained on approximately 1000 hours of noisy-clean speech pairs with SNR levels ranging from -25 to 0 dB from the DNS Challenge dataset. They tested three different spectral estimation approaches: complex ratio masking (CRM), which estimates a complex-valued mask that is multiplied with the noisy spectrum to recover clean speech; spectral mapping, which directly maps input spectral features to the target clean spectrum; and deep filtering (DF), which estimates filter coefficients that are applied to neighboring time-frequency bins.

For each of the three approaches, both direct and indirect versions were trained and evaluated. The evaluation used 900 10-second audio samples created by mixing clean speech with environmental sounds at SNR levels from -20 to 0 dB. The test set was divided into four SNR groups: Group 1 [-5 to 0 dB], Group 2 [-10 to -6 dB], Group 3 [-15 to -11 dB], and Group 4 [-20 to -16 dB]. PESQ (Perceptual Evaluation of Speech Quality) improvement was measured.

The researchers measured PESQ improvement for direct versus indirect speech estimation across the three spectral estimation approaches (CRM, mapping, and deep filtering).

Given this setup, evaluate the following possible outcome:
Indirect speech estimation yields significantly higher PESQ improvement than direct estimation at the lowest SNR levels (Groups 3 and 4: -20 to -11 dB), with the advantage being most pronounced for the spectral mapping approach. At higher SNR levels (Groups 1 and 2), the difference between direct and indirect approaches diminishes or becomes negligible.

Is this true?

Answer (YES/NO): NO